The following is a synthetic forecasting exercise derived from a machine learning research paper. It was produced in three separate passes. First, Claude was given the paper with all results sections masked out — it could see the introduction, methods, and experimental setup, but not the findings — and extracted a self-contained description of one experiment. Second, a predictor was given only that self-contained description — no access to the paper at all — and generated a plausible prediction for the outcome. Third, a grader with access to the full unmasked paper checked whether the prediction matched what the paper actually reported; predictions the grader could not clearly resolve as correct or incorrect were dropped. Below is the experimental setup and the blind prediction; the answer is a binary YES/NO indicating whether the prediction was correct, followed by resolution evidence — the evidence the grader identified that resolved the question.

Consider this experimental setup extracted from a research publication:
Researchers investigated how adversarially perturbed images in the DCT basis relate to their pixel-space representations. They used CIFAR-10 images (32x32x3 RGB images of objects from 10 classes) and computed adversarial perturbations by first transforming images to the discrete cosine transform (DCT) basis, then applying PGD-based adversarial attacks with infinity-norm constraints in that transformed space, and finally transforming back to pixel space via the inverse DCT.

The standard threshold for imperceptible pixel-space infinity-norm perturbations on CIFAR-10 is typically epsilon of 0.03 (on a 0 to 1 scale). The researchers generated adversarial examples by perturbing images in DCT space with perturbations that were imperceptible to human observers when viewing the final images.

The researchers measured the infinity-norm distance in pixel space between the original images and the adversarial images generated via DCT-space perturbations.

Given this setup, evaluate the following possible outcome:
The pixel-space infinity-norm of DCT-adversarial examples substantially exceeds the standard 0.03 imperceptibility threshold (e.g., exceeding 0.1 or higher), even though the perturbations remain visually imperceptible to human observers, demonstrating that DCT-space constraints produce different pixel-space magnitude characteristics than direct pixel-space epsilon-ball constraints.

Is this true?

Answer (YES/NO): YES